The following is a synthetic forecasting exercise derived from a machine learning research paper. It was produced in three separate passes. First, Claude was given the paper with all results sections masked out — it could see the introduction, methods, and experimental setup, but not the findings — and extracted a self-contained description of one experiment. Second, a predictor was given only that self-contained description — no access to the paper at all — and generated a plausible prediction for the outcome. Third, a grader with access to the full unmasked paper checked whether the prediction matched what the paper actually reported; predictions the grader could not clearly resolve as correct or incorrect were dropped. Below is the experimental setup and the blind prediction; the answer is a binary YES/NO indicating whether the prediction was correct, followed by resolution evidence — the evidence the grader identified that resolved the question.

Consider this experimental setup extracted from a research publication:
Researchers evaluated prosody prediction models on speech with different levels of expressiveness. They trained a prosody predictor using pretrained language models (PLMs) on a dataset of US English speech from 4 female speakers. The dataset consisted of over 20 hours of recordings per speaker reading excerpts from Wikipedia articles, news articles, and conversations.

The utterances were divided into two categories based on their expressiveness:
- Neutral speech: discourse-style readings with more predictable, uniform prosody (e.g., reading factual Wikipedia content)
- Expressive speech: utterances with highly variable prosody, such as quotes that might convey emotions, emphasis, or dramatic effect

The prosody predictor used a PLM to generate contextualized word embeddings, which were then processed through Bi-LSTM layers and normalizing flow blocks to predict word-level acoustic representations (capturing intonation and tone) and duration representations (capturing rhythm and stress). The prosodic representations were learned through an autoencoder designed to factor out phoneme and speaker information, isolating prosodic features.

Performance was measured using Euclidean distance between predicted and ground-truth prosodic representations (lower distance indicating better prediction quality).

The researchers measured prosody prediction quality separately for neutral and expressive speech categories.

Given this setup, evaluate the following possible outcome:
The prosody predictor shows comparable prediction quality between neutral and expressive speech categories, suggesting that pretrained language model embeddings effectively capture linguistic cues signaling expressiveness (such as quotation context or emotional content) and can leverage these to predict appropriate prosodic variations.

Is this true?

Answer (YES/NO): NO